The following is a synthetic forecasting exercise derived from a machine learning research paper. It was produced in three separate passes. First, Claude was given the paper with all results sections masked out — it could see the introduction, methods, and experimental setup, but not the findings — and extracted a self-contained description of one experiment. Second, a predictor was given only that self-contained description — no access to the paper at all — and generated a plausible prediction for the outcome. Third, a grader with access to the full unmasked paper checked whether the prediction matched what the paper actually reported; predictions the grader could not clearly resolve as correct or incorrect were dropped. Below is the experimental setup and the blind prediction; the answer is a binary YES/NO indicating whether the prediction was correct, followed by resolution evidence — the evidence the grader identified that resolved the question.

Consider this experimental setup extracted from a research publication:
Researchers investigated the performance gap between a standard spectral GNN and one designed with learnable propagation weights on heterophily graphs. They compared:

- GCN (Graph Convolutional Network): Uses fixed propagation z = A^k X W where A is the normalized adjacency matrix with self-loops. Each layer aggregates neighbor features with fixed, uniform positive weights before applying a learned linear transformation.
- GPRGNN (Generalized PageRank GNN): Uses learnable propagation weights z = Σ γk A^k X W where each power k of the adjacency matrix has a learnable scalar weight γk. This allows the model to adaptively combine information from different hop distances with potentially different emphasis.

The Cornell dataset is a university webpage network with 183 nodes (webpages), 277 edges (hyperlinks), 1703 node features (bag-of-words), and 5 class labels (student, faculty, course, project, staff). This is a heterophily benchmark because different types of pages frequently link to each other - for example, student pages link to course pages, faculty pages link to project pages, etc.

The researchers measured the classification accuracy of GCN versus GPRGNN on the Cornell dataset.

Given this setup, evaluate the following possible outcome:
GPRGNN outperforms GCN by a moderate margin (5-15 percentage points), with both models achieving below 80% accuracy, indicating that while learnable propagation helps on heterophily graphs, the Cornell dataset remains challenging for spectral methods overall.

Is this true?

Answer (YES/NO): NO